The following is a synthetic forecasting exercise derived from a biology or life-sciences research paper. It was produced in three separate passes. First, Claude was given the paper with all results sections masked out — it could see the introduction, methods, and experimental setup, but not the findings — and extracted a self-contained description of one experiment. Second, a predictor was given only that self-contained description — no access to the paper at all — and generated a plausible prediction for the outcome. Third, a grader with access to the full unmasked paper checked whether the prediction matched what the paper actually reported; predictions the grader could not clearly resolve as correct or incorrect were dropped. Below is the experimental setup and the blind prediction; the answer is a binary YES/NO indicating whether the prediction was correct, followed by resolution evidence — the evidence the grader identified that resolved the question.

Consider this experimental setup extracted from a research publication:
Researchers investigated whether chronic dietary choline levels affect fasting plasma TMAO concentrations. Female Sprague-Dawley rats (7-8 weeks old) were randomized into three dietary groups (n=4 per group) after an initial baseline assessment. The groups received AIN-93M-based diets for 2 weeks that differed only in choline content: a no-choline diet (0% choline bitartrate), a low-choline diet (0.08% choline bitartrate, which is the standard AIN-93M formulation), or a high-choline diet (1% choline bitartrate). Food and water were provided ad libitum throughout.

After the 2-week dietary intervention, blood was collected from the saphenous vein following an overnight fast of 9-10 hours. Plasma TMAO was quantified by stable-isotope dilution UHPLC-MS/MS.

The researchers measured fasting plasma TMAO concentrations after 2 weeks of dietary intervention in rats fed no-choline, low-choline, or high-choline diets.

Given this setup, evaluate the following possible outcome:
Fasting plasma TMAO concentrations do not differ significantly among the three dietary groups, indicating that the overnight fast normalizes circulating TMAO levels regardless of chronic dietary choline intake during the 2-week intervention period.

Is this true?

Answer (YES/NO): NO